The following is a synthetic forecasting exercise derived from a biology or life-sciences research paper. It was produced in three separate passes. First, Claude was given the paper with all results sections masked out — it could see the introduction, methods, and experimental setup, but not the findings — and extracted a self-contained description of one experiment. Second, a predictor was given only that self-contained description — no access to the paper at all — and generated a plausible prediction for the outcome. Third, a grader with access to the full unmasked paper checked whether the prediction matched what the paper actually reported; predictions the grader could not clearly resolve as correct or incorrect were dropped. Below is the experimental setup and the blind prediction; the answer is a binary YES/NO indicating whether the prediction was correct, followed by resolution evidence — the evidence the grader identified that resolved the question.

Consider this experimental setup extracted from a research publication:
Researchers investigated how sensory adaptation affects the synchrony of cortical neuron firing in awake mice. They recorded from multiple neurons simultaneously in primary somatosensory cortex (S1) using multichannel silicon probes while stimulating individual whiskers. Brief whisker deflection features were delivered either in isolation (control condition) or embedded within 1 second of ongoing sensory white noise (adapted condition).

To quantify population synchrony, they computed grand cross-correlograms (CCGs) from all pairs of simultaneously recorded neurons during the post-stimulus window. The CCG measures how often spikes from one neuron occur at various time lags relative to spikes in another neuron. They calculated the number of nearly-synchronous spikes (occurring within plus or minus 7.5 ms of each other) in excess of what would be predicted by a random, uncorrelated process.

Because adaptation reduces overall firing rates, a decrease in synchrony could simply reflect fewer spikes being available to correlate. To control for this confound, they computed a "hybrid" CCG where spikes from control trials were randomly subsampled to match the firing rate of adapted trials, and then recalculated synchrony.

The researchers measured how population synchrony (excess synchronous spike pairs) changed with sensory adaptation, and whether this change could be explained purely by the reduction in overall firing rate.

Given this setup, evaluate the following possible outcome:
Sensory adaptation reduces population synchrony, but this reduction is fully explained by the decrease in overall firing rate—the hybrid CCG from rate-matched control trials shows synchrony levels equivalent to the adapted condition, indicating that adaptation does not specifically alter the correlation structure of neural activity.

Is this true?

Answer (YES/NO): NO